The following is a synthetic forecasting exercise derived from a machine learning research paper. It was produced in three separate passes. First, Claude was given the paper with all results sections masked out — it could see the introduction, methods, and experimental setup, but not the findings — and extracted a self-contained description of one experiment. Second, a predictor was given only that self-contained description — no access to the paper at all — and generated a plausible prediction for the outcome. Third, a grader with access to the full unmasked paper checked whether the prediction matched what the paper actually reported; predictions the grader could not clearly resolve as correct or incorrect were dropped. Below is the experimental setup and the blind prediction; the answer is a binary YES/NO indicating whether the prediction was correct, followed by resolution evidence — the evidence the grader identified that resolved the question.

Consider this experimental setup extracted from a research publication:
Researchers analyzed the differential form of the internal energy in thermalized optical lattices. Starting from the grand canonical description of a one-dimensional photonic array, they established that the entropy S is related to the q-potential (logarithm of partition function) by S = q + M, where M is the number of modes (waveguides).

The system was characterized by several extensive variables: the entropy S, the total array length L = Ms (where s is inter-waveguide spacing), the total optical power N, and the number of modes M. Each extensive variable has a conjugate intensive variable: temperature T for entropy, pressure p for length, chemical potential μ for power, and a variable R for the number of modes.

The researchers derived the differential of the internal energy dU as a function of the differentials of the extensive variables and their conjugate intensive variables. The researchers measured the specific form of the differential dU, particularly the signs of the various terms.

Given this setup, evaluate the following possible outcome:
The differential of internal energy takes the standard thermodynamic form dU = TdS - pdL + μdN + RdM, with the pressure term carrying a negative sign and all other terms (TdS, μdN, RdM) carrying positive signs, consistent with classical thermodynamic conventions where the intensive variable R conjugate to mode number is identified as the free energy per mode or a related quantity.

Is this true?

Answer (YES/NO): NO